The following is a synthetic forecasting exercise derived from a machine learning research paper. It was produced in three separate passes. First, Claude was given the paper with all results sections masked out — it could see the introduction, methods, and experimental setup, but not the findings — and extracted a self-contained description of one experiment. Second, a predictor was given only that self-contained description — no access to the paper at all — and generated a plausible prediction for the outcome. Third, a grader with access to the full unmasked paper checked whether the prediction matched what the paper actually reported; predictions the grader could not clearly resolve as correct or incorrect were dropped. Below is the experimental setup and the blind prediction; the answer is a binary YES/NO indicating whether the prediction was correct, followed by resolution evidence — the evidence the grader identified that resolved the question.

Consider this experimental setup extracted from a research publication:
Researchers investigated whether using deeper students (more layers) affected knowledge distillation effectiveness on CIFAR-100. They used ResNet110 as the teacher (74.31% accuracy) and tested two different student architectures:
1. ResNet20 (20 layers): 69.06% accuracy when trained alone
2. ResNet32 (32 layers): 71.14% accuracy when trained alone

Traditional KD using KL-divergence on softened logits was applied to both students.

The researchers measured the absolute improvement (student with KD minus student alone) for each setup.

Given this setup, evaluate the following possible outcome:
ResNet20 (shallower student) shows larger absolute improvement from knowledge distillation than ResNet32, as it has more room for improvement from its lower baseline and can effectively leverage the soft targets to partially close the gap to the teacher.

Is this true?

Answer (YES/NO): NO